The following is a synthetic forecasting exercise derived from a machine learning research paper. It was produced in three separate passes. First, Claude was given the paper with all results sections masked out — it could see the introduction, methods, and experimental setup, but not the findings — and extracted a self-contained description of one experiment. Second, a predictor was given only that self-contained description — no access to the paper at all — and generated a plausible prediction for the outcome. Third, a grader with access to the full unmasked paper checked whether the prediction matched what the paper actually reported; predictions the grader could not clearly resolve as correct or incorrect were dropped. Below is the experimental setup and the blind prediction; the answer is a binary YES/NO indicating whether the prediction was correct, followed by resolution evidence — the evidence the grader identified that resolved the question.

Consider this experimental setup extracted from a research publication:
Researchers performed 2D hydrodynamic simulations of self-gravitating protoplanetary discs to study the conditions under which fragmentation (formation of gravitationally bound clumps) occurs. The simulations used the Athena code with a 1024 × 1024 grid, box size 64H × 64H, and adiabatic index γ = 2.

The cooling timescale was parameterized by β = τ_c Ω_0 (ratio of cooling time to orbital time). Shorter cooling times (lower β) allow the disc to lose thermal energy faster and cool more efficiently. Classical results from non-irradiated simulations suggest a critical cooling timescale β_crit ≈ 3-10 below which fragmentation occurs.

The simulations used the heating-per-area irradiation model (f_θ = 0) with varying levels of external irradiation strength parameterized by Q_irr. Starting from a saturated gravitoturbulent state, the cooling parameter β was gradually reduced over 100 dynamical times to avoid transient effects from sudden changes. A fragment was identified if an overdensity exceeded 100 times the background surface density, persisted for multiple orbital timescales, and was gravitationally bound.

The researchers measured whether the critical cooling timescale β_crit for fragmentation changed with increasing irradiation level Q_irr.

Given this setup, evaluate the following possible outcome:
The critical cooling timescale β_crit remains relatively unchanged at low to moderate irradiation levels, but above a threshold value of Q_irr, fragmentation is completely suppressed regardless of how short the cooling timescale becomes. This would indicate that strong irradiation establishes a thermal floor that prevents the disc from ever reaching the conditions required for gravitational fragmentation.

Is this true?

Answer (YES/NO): NO